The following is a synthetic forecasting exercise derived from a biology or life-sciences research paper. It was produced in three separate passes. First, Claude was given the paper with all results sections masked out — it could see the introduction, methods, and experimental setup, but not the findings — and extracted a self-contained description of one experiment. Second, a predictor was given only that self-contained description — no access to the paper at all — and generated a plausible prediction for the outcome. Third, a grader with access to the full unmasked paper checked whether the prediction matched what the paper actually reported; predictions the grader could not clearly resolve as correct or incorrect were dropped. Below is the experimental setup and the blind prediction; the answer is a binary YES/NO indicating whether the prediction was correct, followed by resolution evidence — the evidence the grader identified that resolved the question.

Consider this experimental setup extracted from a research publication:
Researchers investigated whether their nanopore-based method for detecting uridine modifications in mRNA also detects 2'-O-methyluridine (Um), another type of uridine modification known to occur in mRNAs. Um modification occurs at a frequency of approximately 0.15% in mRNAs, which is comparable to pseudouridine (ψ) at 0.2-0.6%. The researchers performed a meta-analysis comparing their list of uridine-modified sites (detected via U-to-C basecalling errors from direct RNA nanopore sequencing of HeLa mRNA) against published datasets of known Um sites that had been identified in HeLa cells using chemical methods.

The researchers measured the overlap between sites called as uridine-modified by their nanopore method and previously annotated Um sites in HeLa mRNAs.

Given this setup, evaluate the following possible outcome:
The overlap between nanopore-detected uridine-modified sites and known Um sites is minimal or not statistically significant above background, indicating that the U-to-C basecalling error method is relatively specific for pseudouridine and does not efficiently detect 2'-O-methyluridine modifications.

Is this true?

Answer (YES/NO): YES